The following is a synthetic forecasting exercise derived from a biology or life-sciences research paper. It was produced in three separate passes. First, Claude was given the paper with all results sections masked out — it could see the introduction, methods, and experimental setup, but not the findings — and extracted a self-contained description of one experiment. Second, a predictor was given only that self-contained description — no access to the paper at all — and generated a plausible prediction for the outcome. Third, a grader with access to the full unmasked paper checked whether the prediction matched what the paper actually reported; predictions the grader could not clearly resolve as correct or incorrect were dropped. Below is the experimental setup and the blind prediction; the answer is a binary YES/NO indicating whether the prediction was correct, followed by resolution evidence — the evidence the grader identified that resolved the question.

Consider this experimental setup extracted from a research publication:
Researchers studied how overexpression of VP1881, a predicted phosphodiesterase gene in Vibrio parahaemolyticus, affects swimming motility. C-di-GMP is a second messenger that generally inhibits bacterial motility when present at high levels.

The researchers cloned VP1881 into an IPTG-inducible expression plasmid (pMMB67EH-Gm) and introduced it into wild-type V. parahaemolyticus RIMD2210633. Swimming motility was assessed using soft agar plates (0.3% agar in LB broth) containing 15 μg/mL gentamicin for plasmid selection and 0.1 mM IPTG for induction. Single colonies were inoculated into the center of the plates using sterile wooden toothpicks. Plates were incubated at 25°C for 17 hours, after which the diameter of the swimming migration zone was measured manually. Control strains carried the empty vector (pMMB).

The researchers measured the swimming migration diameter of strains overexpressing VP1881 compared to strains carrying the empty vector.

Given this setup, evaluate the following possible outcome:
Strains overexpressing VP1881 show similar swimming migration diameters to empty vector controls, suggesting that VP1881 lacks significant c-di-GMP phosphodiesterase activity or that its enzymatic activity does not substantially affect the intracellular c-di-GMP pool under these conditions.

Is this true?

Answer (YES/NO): NO